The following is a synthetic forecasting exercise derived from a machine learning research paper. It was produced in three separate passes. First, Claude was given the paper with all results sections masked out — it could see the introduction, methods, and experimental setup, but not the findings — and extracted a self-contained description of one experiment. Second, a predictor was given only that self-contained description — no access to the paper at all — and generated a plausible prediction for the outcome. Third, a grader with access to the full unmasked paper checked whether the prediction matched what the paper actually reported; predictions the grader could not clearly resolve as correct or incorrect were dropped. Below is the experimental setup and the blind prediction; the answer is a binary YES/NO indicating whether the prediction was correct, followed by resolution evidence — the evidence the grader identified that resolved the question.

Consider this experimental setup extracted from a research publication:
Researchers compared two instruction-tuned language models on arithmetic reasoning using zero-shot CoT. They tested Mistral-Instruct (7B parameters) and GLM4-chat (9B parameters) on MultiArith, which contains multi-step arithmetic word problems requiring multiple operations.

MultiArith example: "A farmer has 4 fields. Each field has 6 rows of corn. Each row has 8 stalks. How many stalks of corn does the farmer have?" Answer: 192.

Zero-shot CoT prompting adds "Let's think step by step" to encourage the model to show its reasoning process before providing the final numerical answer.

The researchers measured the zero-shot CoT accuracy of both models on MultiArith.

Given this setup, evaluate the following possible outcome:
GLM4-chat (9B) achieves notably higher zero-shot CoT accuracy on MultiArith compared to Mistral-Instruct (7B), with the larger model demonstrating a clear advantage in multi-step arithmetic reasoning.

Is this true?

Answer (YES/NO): YES